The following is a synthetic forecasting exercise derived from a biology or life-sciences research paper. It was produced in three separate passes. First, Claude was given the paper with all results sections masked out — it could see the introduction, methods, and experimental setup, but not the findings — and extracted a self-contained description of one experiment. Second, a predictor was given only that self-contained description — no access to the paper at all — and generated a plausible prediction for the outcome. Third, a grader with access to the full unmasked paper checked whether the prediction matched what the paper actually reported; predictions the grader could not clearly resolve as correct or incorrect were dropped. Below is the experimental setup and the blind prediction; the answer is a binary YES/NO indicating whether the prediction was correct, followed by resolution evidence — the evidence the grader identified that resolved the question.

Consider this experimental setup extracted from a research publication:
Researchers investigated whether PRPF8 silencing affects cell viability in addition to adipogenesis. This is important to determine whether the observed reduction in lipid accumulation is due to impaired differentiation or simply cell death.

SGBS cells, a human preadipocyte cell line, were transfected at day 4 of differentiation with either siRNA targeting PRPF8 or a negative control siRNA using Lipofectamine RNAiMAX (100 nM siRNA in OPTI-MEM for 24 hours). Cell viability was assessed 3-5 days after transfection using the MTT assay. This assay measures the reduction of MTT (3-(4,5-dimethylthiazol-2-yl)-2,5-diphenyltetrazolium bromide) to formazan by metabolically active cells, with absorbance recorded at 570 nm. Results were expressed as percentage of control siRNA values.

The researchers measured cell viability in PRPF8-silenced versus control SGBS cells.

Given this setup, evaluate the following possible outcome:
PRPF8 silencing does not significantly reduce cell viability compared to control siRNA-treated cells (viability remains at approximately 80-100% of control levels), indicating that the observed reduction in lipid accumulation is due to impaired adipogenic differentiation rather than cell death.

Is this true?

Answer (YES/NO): YES